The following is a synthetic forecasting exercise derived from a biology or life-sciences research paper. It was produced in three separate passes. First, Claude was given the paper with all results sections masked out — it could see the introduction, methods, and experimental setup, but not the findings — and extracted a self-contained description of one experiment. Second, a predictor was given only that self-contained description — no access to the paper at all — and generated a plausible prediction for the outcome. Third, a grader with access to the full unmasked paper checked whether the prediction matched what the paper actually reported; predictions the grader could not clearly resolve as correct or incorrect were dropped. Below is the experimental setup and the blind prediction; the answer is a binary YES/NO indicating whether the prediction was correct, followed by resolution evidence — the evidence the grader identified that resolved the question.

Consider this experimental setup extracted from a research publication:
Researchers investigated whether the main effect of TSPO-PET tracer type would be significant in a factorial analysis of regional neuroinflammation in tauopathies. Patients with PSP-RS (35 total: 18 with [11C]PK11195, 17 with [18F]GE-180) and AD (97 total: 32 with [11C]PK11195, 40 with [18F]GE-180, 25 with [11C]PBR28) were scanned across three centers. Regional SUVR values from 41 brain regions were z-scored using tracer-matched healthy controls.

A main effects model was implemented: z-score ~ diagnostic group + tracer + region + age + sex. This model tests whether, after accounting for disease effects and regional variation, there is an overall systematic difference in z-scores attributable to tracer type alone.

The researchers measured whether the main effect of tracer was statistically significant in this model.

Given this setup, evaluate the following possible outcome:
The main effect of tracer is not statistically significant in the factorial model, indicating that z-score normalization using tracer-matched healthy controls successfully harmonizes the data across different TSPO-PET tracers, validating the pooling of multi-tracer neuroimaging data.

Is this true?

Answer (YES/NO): NO